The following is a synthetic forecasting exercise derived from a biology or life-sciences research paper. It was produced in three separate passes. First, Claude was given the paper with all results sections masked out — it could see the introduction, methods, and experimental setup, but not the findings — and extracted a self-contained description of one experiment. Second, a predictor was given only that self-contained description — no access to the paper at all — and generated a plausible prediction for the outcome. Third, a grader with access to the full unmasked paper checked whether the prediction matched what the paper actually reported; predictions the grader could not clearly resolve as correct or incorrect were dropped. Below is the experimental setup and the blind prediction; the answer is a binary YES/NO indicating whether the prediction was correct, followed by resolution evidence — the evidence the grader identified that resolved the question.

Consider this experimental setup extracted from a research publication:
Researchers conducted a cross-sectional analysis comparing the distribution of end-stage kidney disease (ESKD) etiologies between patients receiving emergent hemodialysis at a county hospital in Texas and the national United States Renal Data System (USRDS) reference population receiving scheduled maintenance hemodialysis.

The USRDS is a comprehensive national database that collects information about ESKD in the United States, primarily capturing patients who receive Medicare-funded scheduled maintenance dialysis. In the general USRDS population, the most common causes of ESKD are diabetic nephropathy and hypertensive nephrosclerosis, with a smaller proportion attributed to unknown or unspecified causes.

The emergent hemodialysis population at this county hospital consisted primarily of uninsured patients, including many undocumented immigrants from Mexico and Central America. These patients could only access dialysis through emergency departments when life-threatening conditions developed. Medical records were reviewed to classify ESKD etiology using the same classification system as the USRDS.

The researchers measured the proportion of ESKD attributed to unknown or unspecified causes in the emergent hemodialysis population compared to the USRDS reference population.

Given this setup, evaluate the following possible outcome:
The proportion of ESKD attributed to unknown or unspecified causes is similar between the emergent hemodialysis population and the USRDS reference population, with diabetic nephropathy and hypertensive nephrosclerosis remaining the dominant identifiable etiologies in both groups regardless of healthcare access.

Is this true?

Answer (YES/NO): NO